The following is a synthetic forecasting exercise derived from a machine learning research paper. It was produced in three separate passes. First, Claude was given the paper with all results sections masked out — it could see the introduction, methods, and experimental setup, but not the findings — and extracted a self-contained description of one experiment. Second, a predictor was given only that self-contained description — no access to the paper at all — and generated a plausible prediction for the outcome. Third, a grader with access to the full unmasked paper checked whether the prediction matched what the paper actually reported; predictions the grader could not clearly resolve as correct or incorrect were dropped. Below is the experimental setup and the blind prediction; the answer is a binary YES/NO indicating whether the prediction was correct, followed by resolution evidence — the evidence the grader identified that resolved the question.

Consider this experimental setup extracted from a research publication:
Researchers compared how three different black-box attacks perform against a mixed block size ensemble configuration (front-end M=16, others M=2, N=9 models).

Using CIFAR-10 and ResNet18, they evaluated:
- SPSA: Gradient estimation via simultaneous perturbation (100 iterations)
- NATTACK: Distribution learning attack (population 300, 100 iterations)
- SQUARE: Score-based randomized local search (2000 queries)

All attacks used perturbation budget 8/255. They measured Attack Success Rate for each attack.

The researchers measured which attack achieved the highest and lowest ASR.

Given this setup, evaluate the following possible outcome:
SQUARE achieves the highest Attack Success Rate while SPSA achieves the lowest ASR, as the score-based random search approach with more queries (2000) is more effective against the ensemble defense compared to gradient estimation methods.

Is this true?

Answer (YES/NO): NO